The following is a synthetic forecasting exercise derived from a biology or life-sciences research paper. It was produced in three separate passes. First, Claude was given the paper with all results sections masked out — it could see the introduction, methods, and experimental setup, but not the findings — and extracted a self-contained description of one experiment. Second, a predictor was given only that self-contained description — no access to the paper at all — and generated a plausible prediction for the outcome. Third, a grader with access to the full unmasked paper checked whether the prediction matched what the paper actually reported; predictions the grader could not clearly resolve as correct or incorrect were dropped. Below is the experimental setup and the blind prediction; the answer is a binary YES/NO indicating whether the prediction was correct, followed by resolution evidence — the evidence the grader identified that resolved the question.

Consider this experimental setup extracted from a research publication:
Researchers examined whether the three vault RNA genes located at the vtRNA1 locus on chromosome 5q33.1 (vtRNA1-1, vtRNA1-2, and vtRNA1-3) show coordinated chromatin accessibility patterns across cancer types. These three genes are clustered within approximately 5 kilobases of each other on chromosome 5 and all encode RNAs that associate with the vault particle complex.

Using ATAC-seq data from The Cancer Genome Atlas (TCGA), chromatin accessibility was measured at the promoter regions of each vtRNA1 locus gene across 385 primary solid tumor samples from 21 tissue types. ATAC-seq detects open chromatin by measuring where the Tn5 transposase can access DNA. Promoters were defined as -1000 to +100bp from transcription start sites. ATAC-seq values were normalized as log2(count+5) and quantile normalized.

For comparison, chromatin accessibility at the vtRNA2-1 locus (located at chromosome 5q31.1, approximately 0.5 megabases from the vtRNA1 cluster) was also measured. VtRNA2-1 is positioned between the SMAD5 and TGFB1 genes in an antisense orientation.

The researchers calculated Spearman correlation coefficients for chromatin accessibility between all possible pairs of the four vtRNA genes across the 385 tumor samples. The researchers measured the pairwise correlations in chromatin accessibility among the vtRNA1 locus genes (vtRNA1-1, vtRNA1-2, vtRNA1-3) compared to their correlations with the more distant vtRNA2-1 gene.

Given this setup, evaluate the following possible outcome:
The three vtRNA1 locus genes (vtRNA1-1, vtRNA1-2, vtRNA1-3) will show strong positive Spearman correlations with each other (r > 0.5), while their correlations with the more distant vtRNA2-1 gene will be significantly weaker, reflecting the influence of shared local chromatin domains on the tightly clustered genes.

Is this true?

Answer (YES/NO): NO